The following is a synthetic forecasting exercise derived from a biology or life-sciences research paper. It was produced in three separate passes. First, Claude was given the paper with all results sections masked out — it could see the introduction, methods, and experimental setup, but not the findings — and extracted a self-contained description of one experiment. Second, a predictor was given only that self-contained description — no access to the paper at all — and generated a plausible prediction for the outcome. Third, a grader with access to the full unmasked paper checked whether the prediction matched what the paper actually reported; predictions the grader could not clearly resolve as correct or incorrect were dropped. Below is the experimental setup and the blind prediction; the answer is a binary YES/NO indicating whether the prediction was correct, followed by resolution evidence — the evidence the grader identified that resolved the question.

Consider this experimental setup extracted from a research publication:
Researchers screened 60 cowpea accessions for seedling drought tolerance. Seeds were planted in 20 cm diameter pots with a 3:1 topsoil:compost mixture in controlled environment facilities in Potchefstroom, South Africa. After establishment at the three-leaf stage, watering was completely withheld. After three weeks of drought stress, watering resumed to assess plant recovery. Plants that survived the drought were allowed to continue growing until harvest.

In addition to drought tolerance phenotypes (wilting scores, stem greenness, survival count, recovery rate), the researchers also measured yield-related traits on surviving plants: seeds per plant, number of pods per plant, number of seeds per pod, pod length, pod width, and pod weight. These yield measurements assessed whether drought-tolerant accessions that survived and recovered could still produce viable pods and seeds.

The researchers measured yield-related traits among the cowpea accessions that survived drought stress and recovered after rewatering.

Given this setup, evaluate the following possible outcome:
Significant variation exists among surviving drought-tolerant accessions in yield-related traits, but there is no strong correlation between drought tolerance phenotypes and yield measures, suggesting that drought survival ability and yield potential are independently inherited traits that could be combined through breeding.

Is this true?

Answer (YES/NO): NO